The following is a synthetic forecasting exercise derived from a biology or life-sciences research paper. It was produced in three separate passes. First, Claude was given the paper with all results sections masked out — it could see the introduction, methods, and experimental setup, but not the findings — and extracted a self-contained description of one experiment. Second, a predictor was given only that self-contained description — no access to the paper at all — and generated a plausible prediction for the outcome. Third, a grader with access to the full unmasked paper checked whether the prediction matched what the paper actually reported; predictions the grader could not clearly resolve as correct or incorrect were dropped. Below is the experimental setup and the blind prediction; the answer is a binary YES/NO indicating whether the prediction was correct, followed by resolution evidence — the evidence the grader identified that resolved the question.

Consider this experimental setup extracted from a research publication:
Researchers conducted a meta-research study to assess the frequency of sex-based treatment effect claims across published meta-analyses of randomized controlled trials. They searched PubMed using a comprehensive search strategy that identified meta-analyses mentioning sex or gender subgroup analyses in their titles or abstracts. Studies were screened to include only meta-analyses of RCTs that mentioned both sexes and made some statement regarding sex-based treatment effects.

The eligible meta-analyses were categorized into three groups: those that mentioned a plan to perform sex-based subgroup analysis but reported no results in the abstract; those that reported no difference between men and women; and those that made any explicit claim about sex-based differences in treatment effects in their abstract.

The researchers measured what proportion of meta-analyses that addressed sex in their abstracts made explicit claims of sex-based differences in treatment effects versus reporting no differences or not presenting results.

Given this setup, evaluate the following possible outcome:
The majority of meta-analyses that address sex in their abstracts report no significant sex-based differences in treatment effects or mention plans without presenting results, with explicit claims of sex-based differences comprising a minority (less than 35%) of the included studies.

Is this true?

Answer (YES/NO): NO